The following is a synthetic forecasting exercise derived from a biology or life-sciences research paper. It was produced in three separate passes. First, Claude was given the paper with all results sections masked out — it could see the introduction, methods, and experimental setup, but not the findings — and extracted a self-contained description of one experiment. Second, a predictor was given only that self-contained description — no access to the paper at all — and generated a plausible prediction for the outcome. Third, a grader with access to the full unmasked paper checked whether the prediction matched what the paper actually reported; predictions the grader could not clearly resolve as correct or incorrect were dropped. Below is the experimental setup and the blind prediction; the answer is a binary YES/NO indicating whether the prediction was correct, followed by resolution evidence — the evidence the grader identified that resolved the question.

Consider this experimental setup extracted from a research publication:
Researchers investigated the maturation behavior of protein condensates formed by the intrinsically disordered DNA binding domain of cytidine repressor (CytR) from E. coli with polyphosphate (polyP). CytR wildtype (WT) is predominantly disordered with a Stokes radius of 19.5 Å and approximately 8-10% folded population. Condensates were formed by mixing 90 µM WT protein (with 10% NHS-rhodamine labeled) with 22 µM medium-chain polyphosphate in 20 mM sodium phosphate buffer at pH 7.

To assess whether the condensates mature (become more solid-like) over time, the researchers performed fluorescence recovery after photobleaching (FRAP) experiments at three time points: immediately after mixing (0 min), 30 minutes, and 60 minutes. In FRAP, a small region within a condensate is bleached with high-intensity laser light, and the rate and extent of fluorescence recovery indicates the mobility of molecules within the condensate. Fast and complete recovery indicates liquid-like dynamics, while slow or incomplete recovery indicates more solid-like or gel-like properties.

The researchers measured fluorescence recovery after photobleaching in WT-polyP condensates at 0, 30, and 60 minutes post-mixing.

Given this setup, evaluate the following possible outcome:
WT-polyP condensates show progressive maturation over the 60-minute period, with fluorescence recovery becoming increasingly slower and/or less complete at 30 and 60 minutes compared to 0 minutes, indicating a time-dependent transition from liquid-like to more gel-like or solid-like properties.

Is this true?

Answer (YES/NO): YES